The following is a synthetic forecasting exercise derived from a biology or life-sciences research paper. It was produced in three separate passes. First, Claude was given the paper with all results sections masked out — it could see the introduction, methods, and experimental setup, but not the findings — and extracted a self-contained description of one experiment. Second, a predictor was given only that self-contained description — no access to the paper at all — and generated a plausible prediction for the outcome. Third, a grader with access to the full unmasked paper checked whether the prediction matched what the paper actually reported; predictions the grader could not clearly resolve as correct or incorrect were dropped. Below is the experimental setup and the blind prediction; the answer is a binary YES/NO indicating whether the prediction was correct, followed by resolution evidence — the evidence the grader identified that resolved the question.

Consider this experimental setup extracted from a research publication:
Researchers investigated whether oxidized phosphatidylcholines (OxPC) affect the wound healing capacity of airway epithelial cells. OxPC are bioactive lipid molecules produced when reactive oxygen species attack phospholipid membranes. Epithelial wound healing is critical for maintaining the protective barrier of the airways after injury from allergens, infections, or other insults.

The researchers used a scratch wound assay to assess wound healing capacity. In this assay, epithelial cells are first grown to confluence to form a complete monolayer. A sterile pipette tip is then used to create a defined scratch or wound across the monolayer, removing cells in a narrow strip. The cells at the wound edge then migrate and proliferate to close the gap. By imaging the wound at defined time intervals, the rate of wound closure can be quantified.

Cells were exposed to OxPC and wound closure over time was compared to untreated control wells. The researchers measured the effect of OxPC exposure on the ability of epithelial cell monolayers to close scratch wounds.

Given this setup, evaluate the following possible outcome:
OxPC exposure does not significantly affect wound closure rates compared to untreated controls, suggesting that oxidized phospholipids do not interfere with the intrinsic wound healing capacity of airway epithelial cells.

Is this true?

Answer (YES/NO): NO